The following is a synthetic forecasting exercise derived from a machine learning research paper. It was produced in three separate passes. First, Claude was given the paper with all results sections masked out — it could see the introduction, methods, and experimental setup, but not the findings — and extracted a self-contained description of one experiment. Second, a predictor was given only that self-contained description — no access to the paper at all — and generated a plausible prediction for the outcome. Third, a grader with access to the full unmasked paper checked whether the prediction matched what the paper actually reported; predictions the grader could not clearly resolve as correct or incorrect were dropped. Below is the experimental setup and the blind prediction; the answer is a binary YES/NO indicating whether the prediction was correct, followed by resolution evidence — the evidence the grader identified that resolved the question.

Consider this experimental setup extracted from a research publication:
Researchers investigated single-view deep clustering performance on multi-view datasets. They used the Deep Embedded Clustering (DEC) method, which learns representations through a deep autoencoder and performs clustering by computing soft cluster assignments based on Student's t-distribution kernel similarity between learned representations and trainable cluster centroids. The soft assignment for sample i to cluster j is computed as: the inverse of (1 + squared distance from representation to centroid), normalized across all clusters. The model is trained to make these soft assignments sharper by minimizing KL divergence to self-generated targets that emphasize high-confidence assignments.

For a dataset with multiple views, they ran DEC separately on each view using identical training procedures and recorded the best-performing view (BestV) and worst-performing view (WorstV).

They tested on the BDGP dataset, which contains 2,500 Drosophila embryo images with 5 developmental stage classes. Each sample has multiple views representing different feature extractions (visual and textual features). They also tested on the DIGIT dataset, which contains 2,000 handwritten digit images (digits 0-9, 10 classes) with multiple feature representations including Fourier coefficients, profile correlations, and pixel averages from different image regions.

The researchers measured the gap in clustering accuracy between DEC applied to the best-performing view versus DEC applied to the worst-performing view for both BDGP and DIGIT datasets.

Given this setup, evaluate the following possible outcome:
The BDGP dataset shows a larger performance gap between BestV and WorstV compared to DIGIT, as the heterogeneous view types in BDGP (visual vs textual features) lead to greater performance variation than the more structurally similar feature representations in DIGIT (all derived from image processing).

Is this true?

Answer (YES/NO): YES